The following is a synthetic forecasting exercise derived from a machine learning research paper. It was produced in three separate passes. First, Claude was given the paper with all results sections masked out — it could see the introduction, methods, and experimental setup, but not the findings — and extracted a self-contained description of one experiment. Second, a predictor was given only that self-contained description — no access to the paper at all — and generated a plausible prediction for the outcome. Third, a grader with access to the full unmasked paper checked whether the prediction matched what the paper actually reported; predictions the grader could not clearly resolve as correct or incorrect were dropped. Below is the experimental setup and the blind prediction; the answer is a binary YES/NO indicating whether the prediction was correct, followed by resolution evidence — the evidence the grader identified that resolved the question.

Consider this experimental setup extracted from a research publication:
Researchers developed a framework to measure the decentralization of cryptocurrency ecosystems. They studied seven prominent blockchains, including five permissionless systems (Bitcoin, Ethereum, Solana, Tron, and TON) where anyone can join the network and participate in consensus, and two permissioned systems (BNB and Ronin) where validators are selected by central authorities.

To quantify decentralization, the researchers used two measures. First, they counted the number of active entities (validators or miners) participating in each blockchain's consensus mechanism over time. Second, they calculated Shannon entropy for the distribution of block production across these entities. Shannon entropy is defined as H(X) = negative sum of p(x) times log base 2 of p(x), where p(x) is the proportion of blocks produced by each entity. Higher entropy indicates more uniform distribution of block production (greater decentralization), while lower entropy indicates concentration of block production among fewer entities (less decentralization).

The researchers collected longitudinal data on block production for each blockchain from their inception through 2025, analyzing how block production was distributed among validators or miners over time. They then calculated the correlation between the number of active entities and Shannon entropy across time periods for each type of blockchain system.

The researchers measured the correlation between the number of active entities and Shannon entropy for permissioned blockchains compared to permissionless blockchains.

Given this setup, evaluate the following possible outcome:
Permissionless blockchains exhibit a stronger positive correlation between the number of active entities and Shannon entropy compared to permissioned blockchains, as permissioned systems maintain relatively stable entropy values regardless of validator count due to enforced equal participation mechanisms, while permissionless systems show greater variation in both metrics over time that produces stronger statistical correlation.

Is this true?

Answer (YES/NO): NO